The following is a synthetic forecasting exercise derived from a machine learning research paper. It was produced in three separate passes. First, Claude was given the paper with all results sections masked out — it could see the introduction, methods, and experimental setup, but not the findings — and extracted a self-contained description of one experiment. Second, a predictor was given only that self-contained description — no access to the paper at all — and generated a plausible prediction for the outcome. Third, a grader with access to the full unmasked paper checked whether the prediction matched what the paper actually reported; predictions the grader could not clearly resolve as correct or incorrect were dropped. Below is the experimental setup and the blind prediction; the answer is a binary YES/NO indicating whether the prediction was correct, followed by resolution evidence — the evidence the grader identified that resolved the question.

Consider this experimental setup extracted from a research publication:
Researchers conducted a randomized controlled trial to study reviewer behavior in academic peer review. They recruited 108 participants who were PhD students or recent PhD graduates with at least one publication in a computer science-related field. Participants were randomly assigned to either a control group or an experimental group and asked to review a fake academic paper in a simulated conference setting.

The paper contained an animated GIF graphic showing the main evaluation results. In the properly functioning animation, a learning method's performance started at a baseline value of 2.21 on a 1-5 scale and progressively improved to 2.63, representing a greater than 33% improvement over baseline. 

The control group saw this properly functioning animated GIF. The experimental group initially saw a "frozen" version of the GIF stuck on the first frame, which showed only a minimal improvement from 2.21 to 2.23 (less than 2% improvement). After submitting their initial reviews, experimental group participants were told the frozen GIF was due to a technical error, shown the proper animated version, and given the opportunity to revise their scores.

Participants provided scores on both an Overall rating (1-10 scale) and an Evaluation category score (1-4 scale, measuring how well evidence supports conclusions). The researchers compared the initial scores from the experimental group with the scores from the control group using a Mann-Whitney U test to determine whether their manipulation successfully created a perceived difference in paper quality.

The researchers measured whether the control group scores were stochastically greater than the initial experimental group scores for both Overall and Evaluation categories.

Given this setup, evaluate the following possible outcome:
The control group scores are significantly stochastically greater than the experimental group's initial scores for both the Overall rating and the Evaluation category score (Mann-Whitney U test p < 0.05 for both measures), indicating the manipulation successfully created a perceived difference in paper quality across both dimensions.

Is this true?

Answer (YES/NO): NO